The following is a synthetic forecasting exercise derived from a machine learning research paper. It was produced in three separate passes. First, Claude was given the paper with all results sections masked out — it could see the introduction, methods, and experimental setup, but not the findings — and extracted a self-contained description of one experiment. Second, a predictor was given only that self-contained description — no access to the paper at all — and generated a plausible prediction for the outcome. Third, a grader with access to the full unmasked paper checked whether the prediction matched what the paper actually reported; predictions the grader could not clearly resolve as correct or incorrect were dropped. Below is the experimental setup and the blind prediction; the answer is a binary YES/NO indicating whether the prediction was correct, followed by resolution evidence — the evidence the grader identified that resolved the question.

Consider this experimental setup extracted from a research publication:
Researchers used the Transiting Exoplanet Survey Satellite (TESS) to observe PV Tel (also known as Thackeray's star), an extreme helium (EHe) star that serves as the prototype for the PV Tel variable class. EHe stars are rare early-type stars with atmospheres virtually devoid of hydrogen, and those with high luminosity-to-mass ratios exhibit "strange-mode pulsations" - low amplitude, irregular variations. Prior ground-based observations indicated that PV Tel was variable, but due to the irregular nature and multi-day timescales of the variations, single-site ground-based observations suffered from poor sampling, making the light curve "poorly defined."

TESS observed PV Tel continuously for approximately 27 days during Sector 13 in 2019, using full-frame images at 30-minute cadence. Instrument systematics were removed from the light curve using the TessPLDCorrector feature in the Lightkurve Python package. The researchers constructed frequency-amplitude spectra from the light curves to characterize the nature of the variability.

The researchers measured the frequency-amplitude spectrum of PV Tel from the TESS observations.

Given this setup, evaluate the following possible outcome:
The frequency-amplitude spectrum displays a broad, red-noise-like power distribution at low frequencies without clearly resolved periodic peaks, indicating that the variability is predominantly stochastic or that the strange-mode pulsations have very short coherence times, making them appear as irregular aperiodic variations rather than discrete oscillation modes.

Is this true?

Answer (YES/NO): NO